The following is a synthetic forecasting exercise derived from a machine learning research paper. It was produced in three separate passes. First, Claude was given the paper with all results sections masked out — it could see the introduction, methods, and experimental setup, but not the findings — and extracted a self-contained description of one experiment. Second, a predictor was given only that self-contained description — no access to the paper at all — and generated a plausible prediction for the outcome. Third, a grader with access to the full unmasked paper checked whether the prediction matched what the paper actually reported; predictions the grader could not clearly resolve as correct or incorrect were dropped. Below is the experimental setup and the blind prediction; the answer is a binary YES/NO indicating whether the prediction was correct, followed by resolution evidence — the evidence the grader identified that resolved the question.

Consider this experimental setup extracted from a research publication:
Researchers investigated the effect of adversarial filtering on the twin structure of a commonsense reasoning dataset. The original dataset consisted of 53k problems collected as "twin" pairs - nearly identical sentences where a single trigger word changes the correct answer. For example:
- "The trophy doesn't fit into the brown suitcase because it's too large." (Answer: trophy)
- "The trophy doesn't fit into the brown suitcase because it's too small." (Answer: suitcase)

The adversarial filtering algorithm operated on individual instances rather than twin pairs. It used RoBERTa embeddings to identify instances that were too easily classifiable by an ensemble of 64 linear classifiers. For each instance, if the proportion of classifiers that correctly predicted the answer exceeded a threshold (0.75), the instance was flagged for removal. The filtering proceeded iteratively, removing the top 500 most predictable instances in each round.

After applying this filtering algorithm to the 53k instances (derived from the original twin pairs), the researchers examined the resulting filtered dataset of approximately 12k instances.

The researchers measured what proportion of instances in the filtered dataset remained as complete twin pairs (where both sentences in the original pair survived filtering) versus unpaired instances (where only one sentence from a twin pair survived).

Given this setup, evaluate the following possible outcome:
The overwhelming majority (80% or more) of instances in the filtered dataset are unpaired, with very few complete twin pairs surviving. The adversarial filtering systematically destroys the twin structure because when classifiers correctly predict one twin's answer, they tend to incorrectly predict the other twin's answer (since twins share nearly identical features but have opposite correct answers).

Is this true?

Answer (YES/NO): NO